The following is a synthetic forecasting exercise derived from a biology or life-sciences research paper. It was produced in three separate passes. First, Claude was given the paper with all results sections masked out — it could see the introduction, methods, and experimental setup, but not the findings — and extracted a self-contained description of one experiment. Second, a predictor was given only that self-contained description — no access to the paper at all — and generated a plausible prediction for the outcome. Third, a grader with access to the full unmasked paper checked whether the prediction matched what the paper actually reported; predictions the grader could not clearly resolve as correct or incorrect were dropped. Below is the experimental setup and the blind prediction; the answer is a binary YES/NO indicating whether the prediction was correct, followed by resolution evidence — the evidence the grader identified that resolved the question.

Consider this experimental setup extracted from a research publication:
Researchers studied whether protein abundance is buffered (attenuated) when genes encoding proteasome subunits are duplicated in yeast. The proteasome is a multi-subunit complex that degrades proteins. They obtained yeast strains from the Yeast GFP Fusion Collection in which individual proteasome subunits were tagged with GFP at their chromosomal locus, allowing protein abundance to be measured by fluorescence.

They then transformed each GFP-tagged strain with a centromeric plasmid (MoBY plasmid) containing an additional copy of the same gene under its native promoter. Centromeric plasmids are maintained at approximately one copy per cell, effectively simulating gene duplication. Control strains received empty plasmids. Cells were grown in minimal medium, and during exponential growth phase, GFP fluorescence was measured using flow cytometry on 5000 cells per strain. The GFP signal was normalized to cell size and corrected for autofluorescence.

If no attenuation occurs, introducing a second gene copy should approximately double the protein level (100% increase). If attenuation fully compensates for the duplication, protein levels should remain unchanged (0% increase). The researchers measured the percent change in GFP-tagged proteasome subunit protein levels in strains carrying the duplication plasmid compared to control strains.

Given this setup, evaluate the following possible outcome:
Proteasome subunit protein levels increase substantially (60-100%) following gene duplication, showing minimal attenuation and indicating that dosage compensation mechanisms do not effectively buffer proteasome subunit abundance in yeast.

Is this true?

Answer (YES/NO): NO